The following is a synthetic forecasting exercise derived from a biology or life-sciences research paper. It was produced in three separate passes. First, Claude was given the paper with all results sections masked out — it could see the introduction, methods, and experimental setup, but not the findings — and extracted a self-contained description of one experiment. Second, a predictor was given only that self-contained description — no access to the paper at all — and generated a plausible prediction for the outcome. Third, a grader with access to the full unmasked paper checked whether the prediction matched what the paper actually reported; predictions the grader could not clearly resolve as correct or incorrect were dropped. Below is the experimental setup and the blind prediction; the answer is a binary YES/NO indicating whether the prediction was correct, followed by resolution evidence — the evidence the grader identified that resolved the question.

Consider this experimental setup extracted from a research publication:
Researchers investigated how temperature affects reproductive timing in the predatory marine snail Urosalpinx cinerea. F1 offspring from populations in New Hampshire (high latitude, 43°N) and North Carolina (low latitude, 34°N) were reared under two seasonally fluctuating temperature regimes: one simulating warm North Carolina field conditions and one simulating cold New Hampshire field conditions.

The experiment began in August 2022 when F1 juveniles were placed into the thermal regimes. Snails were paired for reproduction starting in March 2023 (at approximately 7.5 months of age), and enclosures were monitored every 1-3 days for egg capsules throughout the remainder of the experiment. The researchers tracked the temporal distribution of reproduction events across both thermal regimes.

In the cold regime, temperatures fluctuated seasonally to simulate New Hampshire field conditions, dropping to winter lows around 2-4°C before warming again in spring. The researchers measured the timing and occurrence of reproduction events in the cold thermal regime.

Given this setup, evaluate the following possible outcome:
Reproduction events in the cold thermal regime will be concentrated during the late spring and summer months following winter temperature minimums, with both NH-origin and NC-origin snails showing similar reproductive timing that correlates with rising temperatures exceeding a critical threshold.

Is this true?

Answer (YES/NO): NO